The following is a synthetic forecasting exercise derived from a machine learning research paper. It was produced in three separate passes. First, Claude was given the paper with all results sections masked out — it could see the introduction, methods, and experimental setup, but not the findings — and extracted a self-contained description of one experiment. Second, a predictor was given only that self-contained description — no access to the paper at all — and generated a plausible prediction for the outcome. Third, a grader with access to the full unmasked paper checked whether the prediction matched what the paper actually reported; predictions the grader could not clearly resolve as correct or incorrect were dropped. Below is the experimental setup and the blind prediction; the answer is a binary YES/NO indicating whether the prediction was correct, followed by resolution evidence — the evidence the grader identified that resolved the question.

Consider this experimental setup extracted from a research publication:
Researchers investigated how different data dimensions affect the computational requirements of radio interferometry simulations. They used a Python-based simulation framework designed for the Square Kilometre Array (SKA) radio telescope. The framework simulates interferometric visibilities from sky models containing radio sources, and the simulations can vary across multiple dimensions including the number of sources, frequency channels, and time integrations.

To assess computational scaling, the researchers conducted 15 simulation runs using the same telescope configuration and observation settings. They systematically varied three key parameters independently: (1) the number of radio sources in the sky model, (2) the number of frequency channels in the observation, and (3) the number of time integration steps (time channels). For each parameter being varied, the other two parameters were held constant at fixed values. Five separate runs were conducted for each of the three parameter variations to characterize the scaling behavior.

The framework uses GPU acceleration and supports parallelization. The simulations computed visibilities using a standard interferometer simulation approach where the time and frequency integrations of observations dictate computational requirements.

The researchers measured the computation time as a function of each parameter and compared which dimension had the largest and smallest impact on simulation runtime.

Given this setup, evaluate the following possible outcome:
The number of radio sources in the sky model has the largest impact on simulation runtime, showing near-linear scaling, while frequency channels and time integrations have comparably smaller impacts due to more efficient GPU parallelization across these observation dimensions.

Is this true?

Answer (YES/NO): NO